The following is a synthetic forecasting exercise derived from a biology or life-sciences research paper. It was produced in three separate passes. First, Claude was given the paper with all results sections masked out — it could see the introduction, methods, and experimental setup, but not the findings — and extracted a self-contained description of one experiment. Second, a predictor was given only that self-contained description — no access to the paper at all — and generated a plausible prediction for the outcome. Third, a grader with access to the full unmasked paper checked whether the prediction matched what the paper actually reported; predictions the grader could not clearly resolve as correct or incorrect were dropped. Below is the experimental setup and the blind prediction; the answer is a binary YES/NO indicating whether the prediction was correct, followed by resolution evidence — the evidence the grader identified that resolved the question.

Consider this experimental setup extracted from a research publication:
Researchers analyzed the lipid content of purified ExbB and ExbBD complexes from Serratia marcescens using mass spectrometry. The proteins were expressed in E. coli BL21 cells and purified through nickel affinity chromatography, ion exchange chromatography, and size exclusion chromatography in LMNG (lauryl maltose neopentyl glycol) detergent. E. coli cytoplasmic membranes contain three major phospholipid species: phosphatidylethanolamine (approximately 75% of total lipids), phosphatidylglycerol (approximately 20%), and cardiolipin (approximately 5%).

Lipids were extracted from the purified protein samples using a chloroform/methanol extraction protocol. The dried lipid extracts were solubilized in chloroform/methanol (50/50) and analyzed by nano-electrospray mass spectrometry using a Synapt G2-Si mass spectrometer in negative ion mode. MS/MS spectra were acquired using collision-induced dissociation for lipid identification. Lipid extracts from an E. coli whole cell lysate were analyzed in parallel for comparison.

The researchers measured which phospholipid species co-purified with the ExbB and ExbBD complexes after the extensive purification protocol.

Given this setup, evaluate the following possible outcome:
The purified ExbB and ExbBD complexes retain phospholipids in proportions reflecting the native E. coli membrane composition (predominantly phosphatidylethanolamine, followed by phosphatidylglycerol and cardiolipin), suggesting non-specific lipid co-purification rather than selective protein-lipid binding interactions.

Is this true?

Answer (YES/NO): NO